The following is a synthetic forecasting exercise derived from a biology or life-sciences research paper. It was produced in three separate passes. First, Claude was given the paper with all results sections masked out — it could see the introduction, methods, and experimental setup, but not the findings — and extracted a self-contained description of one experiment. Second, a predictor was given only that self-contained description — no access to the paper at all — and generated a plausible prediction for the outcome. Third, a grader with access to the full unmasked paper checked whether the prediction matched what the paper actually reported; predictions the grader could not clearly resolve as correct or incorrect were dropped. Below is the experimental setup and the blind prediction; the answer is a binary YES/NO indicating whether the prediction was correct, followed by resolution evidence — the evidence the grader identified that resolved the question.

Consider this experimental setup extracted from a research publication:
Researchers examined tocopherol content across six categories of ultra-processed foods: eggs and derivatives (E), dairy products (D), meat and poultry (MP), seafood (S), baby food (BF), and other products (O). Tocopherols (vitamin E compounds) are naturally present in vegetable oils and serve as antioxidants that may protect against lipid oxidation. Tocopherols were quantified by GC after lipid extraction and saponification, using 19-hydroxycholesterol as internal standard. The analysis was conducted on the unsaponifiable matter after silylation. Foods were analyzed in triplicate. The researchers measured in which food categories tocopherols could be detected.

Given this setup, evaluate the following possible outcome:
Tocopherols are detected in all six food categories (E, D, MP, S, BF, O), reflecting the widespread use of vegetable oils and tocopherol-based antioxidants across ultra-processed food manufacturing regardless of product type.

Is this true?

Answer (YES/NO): NO